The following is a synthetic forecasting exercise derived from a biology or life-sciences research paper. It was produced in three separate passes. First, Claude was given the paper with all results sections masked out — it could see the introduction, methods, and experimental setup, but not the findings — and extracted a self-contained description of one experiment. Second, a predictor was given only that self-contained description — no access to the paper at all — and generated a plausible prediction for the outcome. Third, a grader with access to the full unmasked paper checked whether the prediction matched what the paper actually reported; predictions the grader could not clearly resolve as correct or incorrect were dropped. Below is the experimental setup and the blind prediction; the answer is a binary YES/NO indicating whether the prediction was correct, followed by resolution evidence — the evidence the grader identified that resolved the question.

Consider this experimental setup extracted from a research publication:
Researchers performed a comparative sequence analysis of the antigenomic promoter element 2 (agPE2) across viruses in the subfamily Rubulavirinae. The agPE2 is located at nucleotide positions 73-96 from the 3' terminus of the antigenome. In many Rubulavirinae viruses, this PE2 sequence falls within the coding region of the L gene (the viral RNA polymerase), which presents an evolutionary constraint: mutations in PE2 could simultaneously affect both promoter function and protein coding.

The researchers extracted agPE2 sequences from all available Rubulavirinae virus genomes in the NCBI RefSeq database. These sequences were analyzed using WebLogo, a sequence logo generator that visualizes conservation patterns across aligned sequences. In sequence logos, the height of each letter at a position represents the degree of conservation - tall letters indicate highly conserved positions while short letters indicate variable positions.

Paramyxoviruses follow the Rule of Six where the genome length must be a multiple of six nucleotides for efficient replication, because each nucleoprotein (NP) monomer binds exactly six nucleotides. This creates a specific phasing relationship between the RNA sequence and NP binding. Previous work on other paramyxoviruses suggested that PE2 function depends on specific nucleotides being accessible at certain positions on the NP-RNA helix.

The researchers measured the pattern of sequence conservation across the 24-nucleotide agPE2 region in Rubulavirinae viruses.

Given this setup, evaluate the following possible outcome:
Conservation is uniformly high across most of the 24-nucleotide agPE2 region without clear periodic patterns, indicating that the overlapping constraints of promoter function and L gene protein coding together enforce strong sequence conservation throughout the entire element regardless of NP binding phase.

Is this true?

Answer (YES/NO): NO